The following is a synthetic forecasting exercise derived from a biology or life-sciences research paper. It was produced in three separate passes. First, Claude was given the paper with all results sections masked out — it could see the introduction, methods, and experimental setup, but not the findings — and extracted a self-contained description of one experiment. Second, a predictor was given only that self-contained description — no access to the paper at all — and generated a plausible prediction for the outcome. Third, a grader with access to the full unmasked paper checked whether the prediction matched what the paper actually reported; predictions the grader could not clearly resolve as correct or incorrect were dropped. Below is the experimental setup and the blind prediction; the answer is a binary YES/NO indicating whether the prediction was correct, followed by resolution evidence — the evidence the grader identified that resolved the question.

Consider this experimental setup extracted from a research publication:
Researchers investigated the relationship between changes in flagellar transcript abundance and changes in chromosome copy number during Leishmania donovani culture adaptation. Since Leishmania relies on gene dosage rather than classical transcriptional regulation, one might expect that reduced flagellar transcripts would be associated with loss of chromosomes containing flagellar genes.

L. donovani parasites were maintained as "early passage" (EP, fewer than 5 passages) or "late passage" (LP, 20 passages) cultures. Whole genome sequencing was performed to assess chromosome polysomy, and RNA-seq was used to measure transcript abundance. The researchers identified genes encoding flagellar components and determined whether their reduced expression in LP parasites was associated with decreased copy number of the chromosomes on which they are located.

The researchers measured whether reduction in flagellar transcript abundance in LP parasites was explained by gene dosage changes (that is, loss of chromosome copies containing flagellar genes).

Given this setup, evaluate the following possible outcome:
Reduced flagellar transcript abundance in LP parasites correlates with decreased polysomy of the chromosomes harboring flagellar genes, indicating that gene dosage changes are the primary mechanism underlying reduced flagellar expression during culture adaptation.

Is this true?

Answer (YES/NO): NO